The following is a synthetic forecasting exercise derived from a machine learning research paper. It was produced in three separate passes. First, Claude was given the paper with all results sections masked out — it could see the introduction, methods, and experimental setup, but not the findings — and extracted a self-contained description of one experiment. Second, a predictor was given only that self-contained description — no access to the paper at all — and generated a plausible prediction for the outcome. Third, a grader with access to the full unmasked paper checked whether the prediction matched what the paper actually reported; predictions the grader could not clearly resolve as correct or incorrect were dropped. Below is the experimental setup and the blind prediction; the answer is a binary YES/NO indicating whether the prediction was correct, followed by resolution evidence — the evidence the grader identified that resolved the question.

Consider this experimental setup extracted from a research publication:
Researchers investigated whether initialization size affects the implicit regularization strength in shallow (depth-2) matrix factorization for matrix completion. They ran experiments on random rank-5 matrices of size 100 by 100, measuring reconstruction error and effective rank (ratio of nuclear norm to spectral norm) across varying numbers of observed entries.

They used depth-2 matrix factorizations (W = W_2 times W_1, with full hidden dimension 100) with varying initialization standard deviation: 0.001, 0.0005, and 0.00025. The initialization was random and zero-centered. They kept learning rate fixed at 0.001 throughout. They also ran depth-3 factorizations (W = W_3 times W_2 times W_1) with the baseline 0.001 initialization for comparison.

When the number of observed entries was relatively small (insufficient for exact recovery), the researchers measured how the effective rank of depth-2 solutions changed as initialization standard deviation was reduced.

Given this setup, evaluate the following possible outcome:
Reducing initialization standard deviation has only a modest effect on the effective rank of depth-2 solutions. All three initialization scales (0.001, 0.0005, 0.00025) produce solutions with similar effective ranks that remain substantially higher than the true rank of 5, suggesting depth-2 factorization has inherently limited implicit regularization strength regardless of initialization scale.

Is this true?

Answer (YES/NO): NO